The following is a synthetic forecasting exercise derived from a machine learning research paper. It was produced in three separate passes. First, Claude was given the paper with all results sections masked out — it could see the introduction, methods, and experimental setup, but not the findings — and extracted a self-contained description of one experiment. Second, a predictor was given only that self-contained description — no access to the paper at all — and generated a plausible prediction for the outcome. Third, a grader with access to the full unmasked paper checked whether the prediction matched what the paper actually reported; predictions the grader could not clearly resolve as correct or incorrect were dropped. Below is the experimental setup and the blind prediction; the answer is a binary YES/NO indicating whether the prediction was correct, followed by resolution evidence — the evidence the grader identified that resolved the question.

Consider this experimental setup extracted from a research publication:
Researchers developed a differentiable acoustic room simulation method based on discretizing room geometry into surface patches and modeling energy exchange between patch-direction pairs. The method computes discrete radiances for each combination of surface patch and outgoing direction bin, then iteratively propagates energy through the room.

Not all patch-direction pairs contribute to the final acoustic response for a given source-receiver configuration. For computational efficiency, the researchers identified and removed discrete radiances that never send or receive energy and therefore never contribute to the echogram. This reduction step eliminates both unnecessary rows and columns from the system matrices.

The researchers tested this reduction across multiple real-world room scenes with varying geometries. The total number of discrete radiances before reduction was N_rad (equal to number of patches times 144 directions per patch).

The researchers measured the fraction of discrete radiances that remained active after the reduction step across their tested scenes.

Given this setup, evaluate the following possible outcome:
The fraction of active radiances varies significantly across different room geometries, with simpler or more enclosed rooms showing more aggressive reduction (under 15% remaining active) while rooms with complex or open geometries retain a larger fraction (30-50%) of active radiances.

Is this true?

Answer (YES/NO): NO